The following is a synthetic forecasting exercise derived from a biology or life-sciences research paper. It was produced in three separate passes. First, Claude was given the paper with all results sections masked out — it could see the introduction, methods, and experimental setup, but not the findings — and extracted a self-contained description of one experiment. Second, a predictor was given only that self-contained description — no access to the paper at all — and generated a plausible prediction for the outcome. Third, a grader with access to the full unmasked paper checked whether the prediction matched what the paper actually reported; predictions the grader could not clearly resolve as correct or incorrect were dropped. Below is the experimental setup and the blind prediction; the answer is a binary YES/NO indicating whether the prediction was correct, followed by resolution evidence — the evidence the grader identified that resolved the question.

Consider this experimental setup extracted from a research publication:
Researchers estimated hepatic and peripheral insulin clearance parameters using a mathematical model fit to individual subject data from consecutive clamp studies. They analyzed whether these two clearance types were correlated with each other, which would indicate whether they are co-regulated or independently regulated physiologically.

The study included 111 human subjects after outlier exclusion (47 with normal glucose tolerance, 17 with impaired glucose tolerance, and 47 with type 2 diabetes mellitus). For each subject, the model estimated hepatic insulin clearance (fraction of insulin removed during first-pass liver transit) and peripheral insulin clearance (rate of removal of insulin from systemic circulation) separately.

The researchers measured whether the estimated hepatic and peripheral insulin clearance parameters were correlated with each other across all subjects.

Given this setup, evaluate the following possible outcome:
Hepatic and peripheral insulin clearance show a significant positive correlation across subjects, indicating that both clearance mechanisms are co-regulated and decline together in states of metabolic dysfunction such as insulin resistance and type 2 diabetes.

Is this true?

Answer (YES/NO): NO